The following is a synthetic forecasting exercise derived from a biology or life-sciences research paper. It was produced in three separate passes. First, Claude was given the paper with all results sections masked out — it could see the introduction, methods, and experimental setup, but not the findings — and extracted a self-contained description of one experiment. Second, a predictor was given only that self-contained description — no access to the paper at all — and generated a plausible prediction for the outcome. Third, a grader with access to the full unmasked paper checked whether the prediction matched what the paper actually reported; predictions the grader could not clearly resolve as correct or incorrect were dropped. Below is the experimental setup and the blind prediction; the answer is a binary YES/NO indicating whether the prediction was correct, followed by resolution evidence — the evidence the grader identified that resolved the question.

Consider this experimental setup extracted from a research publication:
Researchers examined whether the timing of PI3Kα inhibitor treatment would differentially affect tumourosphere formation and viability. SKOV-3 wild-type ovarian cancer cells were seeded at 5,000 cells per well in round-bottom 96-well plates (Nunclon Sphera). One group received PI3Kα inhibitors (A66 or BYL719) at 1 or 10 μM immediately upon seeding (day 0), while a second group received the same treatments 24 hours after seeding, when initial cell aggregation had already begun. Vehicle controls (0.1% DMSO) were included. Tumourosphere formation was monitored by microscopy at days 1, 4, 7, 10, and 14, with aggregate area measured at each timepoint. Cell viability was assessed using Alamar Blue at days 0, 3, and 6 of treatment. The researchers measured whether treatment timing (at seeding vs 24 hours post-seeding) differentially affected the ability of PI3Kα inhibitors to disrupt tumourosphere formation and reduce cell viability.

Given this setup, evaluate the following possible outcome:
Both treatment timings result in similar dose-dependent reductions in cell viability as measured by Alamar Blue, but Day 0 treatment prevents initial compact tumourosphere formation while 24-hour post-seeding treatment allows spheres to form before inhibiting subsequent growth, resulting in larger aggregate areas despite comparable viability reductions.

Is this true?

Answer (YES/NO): NO